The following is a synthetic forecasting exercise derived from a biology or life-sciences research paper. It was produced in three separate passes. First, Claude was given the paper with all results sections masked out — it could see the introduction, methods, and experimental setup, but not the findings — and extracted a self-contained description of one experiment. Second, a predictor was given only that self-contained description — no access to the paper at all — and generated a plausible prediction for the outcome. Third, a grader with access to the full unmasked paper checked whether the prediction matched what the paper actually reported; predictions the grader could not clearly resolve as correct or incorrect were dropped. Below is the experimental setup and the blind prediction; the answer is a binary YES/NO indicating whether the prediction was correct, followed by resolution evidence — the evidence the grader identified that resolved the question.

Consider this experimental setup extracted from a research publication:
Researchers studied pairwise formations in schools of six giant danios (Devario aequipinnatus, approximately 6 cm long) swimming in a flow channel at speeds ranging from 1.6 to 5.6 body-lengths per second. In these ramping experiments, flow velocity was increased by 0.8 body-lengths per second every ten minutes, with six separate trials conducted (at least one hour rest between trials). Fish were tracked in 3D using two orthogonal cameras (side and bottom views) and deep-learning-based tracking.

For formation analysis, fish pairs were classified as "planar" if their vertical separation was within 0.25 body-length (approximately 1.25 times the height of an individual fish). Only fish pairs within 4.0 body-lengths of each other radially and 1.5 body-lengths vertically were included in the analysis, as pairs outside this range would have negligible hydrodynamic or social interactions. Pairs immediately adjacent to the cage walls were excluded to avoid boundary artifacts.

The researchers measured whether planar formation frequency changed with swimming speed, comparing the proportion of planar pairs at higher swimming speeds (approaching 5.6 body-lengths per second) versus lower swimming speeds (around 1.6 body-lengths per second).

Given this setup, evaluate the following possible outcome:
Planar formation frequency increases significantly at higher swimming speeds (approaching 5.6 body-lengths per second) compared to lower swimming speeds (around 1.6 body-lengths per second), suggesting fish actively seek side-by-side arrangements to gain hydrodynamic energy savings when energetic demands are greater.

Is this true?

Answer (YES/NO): NO